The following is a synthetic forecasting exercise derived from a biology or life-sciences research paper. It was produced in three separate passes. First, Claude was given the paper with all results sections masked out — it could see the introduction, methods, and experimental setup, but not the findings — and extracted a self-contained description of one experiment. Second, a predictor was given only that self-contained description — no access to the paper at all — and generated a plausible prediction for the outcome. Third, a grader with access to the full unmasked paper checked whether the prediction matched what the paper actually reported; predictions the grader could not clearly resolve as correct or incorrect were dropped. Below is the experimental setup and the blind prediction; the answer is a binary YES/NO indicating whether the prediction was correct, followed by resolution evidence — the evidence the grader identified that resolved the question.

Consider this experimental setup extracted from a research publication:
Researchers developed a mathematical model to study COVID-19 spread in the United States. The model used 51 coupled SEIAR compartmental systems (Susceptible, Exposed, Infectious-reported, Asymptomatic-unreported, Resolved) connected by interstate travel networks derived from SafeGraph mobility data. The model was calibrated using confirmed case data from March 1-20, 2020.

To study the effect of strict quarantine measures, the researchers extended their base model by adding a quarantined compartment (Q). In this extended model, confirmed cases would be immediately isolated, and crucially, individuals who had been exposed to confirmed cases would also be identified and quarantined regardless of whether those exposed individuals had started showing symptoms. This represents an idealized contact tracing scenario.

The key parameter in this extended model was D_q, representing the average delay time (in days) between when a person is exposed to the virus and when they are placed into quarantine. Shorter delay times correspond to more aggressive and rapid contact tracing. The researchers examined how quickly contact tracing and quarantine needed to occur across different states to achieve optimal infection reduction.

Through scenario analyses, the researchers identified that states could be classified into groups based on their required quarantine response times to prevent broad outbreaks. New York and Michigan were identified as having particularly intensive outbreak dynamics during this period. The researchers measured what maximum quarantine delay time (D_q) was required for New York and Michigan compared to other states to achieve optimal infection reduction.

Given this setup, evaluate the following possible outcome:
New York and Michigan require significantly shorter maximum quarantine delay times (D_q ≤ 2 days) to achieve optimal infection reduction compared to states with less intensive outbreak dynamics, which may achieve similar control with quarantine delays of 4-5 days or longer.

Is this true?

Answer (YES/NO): NO